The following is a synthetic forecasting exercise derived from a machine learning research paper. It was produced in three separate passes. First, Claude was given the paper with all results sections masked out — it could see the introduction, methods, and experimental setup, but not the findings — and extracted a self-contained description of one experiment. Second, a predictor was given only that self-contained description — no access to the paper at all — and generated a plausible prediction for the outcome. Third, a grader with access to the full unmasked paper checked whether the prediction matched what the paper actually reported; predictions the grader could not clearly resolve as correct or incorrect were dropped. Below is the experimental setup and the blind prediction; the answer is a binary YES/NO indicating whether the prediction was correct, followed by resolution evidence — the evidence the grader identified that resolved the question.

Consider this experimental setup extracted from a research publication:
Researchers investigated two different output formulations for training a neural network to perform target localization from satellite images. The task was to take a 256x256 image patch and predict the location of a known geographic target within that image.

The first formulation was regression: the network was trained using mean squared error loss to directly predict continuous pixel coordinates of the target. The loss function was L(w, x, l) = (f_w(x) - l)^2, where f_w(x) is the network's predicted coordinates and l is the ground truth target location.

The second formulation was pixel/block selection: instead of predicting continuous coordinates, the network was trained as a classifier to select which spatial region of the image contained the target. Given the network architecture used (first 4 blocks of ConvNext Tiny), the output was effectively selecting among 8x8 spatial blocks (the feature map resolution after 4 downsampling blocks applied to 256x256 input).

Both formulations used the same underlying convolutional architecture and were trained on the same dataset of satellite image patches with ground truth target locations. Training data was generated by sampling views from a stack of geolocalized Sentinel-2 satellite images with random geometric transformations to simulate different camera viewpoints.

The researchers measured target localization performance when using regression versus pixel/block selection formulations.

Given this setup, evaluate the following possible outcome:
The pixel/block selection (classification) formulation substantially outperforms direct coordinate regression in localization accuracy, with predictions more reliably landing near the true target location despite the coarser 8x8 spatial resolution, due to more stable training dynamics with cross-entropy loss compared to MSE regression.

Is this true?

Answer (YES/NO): NO